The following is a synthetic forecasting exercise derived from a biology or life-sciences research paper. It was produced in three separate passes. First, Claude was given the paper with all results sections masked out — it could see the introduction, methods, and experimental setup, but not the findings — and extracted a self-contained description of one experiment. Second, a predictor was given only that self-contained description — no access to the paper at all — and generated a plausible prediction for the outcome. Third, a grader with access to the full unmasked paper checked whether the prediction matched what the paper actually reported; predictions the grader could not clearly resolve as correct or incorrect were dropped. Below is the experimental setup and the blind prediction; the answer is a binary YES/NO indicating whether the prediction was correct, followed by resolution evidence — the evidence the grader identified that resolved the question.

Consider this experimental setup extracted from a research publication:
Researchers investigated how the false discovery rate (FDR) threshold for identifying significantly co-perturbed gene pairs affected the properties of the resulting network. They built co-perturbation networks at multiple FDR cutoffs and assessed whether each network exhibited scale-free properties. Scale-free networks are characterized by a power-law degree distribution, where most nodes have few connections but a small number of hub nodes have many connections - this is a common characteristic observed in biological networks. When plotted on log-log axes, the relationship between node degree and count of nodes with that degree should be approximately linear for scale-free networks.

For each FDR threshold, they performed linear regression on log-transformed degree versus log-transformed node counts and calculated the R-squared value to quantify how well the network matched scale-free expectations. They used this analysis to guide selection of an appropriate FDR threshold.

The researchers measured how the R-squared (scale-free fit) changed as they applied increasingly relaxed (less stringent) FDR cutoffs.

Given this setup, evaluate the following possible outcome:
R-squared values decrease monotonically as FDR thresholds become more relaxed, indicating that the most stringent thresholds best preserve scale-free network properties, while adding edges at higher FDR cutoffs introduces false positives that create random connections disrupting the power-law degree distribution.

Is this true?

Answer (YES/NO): NO